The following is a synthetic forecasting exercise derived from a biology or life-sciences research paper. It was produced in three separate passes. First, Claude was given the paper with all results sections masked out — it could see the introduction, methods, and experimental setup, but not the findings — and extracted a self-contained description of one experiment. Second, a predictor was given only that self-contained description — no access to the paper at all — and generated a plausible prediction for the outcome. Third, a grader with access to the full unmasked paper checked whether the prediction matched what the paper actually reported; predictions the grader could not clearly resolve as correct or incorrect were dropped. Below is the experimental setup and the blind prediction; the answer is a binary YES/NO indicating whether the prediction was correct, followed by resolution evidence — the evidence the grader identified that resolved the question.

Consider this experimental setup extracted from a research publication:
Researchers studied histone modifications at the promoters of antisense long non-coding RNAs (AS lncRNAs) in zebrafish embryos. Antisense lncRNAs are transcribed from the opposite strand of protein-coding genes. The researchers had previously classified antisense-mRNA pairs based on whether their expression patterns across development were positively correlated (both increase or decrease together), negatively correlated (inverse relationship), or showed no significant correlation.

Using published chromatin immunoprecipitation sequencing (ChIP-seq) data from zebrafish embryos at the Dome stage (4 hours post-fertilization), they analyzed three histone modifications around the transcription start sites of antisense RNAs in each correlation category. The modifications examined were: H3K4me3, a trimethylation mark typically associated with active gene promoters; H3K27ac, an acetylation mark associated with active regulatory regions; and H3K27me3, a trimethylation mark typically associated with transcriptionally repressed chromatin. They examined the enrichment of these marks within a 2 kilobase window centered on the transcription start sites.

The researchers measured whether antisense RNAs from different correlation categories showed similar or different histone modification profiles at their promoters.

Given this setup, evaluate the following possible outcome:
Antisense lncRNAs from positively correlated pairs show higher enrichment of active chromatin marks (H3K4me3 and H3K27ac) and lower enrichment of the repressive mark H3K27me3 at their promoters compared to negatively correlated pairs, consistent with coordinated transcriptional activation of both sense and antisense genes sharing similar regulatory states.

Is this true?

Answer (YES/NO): YES